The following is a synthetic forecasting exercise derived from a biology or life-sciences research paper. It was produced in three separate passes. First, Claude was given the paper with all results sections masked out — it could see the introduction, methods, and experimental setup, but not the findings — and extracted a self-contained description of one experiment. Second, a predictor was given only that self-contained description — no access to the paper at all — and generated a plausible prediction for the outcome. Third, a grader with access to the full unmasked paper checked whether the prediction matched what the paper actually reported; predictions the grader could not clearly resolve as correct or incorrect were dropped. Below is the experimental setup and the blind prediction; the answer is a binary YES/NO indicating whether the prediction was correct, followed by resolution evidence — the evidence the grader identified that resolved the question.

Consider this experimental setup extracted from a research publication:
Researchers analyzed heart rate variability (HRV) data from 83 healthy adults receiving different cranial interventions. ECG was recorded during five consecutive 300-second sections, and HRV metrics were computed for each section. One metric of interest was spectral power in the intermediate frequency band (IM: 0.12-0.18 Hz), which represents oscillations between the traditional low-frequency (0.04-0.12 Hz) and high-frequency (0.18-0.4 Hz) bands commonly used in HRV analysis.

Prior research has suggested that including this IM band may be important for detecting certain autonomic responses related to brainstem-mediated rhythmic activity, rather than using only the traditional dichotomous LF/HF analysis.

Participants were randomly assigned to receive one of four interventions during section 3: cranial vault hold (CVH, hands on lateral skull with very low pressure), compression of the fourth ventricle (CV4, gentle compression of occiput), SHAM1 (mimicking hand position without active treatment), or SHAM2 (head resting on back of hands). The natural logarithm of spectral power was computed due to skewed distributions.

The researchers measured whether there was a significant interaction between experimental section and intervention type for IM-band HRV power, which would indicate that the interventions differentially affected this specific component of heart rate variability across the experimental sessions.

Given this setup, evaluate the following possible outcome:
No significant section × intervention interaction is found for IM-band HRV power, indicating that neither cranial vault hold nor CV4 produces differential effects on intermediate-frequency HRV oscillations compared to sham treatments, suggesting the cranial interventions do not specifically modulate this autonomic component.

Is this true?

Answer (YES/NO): YES